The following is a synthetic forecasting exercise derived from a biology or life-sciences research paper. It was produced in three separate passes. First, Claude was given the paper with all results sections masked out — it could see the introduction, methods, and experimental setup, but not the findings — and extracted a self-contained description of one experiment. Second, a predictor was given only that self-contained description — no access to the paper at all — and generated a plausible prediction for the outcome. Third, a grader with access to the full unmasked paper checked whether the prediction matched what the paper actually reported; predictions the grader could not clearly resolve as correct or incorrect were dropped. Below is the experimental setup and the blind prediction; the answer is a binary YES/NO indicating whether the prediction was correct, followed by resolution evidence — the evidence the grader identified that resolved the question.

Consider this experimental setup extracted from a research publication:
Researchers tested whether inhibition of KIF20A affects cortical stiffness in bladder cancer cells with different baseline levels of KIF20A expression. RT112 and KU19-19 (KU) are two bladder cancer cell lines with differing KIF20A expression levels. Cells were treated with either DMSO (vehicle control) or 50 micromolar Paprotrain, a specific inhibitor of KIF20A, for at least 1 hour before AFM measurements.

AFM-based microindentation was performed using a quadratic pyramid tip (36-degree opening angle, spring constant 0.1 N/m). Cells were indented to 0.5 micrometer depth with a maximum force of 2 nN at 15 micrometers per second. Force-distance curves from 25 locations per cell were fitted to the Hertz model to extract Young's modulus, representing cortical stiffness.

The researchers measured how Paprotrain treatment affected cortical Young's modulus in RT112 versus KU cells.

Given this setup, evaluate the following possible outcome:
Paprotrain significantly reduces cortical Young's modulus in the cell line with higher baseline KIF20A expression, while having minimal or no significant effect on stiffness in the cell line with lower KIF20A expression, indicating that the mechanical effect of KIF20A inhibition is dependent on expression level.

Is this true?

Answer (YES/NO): NO